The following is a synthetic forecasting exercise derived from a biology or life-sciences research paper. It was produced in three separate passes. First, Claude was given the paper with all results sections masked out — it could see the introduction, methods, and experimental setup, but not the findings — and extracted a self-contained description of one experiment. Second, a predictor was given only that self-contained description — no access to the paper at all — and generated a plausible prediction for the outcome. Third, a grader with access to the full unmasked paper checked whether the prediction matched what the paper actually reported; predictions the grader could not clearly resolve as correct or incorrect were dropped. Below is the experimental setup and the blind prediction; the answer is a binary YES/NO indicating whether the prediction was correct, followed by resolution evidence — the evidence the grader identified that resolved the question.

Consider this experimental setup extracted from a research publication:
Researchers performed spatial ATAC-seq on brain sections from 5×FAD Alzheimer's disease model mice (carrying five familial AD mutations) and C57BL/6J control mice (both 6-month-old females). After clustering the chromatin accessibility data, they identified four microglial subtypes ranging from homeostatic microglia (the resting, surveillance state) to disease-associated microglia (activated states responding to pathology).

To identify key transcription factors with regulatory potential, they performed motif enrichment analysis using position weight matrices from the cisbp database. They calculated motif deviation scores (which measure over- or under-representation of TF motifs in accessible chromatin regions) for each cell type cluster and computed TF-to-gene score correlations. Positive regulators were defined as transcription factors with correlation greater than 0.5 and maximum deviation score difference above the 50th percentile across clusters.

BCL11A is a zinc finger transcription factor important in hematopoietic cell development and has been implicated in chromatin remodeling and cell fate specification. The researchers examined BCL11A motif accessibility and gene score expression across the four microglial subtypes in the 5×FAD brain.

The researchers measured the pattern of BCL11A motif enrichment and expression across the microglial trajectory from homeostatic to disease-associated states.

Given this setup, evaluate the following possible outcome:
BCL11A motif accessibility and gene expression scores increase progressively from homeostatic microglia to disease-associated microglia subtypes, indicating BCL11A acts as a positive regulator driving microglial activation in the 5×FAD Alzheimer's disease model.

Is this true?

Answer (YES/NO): NO